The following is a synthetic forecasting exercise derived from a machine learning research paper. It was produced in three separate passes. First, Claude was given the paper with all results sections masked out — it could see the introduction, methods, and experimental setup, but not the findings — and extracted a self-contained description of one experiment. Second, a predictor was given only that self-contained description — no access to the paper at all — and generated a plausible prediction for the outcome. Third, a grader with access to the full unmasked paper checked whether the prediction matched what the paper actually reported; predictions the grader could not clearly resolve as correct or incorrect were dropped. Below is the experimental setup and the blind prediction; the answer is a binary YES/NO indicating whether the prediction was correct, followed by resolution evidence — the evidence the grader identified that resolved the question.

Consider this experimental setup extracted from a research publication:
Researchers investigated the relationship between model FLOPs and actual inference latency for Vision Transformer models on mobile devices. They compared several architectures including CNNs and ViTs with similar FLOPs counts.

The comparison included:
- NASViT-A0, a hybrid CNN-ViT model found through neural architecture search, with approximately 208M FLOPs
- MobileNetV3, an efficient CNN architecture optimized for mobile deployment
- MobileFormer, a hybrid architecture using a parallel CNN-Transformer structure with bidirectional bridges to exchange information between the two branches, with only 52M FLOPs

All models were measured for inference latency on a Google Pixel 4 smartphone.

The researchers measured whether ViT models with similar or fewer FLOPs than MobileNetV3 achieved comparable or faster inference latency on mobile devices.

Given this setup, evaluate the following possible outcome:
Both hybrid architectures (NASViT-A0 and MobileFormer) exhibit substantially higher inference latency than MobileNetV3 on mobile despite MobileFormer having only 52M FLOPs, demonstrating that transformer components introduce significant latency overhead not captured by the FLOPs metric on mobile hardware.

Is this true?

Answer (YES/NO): YES